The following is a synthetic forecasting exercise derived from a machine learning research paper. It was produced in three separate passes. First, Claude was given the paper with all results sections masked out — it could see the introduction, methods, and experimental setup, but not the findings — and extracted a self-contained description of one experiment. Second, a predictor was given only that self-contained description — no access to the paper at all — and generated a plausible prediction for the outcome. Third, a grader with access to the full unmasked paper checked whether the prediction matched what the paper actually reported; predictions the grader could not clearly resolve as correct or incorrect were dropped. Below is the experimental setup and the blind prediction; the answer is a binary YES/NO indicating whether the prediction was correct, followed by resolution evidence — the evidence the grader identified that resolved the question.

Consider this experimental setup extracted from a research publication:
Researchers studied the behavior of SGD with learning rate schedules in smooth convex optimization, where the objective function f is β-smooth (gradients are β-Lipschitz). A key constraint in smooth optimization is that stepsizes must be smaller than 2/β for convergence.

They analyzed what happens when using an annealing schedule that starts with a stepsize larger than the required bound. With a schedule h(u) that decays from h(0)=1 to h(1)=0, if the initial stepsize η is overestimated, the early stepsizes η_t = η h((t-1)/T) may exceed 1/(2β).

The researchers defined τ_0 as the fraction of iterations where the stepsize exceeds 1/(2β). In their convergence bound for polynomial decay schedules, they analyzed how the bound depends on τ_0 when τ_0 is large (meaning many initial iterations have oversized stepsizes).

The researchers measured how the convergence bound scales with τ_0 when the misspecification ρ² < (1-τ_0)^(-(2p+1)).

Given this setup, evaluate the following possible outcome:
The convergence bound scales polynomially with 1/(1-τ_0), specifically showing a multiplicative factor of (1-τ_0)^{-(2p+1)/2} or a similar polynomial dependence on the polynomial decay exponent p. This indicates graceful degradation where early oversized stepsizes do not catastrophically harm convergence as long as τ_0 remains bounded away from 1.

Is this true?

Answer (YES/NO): NO